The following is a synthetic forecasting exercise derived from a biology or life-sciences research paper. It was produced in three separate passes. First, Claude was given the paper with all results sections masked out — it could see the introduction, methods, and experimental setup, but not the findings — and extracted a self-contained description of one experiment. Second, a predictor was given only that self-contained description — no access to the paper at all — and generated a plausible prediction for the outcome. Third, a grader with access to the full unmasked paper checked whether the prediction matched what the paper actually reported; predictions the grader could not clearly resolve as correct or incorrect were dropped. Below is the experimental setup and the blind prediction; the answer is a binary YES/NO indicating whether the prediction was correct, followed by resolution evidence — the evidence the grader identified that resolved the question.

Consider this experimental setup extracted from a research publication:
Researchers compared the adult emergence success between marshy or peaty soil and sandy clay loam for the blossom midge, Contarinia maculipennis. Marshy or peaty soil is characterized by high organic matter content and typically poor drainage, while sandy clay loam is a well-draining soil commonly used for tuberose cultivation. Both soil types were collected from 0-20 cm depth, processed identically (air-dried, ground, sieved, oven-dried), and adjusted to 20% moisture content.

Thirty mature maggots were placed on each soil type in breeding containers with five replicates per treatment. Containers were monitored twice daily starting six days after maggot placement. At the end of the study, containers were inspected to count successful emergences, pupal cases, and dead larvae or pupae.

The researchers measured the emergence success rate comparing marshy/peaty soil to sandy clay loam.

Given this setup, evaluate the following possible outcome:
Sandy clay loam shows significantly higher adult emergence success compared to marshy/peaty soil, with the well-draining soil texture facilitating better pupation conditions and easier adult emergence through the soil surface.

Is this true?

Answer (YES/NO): YES